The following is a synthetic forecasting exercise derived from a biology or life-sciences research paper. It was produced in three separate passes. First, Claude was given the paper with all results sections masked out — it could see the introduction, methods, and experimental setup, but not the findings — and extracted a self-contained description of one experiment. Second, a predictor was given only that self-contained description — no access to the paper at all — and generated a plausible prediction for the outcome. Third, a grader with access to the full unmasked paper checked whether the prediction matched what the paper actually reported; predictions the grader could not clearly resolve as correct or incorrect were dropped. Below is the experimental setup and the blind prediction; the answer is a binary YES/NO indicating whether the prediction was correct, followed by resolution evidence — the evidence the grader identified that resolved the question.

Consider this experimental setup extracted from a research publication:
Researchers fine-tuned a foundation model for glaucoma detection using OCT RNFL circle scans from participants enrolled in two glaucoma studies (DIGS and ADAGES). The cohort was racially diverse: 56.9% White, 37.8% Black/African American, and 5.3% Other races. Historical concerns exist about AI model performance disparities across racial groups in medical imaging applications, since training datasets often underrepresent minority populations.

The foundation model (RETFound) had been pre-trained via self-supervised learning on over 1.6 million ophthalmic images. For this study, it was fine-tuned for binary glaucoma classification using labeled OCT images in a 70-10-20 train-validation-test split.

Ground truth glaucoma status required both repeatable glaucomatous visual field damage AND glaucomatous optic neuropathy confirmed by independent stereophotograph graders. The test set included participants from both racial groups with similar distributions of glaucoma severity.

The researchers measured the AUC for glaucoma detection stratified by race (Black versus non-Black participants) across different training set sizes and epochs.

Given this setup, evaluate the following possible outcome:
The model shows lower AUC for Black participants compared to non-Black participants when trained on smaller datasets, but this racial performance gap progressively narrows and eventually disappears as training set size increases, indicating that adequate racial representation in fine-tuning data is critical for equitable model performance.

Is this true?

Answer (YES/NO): NO